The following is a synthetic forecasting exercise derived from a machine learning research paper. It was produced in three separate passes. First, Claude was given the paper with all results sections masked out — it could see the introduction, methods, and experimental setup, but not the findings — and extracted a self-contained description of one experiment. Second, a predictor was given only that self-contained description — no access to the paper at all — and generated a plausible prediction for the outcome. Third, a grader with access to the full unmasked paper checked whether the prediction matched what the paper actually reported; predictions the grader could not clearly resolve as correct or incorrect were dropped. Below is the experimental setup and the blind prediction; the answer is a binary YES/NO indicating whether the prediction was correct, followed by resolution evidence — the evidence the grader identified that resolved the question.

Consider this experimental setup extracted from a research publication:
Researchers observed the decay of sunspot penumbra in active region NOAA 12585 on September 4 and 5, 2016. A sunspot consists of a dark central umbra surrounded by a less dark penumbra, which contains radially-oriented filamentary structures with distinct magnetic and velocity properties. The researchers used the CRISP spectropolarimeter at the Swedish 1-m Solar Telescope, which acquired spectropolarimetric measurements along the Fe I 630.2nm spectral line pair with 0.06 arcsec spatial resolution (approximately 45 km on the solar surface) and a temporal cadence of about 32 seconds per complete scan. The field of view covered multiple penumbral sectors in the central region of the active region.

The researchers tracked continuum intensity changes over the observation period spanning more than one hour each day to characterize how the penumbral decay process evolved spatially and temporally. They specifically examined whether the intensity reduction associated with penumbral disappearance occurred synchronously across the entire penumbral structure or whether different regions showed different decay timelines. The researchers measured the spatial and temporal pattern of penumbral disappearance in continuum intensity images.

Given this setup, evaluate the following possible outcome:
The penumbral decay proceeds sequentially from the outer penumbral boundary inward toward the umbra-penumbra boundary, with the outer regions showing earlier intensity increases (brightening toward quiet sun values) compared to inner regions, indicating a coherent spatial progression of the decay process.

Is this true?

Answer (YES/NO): NO